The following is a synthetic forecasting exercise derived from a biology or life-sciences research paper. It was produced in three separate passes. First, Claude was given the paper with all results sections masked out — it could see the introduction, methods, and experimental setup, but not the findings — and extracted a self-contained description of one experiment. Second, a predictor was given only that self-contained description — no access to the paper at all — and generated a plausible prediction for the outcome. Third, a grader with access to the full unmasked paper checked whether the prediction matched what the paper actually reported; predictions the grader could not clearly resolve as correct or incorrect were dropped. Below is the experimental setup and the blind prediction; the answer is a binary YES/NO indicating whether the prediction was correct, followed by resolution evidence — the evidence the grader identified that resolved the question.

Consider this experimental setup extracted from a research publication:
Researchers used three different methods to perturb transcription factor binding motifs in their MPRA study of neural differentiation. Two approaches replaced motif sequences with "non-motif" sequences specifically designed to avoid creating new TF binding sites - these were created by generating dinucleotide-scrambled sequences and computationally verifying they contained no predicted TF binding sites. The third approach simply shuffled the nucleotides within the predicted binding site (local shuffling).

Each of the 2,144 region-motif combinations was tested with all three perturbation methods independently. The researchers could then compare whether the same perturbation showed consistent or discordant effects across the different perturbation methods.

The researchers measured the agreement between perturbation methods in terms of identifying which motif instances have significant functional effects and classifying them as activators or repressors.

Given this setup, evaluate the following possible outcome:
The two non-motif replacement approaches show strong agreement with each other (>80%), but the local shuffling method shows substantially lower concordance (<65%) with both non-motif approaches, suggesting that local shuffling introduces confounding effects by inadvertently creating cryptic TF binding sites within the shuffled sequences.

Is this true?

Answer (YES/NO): NO